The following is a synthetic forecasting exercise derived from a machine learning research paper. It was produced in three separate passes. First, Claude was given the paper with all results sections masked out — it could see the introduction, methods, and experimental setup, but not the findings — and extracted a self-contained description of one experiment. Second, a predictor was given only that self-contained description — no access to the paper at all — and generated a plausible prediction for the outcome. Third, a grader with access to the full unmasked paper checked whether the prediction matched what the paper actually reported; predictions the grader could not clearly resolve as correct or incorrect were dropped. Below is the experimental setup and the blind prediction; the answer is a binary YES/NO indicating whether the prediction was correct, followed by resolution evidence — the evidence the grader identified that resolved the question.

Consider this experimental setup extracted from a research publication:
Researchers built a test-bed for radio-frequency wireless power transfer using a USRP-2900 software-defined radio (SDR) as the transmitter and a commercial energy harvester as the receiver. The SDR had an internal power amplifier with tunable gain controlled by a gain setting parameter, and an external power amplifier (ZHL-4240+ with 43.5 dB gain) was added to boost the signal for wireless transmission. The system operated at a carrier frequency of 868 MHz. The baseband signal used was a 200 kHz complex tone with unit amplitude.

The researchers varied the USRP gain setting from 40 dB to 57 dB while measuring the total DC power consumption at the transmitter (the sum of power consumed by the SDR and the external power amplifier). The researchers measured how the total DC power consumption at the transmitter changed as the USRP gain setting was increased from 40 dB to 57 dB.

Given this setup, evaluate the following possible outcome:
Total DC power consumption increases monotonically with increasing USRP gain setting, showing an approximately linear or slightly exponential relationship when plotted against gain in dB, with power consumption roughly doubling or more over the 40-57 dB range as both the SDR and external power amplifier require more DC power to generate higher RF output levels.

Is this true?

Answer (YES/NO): NO